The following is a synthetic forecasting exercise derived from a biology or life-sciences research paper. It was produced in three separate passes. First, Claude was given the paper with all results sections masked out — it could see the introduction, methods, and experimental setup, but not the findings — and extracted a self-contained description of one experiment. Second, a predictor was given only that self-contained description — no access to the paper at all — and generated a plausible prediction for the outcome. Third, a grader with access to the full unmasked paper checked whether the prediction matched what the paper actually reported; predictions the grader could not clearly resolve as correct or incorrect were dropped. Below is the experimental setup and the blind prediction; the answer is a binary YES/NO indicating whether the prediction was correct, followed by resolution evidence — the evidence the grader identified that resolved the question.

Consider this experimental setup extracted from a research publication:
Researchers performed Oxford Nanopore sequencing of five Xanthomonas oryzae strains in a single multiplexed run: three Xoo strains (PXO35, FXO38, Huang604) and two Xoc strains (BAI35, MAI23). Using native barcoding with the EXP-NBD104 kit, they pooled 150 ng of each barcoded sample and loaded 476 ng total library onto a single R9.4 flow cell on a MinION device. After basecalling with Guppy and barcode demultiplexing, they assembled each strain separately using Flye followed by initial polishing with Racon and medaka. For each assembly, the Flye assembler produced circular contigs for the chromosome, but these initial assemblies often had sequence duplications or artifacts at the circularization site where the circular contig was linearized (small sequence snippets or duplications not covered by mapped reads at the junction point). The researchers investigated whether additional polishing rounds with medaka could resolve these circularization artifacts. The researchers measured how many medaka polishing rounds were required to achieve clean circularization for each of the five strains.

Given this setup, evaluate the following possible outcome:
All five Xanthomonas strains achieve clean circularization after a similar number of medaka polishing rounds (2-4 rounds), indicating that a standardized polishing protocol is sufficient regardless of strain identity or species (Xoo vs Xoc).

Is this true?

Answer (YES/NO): NO